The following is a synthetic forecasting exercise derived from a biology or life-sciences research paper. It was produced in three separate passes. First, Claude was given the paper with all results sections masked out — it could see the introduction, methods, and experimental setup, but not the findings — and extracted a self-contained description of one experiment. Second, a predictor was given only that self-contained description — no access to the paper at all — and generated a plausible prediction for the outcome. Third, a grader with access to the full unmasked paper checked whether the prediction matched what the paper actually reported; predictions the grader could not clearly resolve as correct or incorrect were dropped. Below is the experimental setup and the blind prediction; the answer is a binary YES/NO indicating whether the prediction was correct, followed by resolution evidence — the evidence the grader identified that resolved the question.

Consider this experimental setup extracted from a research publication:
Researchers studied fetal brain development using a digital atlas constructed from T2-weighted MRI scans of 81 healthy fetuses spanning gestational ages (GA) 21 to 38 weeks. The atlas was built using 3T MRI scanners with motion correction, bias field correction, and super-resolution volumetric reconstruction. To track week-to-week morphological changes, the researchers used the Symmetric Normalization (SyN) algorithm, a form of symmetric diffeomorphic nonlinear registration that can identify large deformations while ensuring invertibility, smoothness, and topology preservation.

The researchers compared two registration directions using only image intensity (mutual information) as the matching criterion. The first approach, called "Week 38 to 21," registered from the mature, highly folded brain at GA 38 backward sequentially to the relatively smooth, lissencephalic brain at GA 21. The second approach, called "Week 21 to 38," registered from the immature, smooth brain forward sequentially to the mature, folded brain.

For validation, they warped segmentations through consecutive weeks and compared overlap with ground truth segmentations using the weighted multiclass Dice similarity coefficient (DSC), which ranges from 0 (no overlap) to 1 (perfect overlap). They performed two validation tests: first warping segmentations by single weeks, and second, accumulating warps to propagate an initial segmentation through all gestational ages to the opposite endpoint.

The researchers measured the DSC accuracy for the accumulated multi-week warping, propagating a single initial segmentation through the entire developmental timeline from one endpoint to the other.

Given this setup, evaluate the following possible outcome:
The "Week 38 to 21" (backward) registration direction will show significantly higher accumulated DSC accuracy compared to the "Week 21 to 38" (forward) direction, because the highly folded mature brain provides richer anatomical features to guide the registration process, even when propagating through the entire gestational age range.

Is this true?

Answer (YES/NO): NO